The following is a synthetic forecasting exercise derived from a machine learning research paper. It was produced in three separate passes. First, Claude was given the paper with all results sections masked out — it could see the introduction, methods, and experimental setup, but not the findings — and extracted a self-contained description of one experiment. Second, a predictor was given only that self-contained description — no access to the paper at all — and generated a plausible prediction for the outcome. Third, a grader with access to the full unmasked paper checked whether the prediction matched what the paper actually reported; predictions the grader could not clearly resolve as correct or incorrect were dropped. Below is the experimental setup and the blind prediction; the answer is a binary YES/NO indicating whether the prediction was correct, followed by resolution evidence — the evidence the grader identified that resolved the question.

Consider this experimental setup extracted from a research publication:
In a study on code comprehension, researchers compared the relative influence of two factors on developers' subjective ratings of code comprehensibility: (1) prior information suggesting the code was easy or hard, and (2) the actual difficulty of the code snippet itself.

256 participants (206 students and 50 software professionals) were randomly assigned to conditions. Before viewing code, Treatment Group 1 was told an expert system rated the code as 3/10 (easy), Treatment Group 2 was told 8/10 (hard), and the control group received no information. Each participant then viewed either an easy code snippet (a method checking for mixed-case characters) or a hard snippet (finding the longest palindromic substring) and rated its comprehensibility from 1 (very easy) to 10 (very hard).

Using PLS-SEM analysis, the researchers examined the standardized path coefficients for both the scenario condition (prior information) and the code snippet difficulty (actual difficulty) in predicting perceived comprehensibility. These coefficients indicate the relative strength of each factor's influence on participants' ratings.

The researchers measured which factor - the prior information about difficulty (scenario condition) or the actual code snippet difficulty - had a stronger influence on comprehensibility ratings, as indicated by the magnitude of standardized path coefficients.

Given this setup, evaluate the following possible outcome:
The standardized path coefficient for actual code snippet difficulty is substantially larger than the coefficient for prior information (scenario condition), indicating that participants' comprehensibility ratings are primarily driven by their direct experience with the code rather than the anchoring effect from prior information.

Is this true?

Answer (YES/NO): YES